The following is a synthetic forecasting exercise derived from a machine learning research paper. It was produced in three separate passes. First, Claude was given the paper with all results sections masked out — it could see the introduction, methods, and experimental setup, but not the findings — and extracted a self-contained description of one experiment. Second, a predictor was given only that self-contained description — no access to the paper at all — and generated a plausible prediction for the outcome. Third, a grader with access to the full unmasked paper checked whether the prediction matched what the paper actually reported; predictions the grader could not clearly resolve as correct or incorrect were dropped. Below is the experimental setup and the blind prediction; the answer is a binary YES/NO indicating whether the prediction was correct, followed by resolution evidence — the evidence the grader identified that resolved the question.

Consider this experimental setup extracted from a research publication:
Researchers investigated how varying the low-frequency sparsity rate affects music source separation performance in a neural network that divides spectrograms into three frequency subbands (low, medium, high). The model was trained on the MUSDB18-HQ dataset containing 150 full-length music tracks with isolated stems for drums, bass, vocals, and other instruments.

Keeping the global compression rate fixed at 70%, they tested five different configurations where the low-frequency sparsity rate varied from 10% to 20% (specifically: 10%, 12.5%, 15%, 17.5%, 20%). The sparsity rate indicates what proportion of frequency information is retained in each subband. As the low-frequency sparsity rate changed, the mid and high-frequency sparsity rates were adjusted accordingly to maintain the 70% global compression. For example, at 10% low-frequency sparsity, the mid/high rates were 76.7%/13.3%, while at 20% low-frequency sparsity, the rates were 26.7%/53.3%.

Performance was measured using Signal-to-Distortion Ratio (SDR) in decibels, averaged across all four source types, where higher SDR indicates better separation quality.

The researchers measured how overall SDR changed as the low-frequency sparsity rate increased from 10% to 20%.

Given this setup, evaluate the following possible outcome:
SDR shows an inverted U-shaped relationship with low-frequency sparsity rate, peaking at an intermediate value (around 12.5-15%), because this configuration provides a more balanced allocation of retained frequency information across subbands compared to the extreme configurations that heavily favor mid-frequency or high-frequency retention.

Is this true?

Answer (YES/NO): NO